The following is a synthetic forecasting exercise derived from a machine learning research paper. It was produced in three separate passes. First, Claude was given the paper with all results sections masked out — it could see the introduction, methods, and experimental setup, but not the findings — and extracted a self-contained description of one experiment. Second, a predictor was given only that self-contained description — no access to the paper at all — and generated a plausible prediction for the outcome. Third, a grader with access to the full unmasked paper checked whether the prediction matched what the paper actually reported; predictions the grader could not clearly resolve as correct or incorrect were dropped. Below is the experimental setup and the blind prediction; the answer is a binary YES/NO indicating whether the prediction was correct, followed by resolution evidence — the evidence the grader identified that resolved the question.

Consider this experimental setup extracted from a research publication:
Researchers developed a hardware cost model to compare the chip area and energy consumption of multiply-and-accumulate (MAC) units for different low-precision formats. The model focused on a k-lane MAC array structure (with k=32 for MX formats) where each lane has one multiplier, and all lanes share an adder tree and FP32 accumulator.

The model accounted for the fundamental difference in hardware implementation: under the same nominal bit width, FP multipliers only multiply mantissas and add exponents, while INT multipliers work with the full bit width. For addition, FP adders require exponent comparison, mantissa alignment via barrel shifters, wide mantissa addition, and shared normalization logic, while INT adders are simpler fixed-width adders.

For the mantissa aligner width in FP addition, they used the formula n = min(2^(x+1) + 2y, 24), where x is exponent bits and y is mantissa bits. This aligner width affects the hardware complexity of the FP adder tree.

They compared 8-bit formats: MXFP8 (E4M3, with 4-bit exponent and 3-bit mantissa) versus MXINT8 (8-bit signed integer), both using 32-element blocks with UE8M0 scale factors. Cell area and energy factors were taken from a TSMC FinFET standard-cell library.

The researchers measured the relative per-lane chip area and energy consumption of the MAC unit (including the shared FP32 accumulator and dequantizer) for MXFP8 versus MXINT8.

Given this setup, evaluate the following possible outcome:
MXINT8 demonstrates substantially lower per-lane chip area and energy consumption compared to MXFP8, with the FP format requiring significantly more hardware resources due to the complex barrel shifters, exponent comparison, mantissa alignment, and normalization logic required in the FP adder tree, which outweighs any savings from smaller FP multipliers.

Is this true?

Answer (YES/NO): YES